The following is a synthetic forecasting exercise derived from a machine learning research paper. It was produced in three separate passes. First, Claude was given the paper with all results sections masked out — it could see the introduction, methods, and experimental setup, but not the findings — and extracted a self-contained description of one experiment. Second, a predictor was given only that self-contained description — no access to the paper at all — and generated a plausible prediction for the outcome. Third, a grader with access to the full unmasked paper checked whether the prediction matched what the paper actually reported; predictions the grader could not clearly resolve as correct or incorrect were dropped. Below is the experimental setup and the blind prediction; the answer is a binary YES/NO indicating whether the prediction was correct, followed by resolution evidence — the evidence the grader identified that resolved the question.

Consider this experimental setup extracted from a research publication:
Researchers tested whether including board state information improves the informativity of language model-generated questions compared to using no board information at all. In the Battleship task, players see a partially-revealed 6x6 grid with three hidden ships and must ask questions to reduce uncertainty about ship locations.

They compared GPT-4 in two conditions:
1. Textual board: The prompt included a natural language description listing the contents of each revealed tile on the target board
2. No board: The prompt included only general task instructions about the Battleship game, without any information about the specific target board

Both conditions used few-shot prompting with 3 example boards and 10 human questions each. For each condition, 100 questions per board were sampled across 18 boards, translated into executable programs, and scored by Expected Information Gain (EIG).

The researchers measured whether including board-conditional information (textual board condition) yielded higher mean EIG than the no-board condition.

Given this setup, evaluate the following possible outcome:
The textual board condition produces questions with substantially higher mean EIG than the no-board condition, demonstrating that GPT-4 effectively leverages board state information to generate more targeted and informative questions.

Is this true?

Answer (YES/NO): NO